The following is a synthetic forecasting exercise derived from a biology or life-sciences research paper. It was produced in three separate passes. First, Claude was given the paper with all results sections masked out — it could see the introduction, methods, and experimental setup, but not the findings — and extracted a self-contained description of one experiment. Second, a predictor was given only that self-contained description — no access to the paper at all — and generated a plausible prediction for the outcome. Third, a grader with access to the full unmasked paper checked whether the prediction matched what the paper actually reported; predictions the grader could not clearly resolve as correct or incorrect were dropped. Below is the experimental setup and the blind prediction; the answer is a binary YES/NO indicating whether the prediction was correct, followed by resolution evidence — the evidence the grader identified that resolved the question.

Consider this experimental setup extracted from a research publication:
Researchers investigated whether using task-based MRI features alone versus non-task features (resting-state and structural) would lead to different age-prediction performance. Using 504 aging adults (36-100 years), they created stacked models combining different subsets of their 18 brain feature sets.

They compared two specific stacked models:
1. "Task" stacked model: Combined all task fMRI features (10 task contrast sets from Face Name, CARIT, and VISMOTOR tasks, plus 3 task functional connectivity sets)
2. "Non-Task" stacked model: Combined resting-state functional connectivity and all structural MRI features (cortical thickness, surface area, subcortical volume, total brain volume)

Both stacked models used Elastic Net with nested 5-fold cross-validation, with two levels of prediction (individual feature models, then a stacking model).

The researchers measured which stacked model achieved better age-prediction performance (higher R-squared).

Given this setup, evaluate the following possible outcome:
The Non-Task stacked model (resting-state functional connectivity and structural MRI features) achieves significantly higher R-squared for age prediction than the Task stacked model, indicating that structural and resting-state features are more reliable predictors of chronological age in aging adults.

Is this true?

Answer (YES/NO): YES